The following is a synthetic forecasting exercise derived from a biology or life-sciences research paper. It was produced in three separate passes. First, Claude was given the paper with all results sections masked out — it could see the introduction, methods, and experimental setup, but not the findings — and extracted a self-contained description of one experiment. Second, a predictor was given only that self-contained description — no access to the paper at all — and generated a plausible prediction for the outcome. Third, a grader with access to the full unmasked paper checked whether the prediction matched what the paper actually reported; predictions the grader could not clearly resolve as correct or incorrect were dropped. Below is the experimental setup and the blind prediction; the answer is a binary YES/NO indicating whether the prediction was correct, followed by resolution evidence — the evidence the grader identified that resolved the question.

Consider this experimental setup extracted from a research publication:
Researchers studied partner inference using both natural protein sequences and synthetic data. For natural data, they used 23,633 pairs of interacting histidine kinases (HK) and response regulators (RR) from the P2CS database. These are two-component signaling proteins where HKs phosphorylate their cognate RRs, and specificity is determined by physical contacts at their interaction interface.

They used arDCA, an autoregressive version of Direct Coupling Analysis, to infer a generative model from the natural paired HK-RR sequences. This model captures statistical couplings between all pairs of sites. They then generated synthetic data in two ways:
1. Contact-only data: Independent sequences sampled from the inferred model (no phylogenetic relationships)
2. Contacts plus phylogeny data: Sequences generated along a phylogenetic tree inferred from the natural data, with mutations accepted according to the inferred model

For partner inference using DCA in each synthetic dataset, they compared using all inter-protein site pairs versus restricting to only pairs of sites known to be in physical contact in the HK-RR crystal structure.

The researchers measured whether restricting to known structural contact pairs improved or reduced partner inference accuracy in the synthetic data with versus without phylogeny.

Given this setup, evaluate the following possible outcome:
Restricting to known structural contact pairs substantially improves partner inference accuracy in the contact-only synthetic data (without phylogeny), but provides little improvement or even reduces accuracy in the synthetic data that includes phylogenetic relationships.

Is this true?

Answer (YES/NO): NO